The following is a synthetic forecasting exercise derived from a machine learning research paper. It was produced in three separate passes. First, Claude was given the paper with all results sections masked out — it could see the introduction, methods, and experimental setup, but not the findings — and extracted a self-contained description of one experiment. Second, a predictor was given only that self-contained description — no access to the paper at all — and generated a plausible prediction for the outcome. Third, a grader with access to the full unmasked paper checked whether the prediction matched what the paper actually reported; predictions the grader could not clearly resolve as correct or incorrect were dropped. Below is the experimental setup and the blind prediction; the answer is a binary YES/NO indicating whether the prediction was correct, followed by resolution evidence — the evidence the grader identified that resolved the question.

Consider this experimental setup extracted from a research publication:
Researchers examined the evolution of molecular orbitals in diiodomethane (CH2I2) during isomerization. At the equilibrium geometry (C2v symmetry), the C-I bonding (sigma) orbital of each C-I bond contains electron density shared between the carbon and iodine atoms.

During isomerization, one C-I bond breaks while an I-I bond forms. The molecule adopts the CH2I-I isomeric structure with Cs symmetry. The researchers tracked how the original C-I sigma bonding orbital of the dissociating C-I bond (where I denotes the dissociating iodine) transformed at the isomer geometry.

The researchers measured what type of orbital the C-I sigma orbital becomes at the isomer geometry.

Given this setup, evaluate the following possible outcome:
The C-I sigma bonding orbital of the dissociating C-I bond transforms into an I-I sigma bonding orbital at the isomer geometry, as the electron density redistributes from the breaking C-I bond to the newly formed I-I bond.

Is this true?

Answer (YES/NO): NO